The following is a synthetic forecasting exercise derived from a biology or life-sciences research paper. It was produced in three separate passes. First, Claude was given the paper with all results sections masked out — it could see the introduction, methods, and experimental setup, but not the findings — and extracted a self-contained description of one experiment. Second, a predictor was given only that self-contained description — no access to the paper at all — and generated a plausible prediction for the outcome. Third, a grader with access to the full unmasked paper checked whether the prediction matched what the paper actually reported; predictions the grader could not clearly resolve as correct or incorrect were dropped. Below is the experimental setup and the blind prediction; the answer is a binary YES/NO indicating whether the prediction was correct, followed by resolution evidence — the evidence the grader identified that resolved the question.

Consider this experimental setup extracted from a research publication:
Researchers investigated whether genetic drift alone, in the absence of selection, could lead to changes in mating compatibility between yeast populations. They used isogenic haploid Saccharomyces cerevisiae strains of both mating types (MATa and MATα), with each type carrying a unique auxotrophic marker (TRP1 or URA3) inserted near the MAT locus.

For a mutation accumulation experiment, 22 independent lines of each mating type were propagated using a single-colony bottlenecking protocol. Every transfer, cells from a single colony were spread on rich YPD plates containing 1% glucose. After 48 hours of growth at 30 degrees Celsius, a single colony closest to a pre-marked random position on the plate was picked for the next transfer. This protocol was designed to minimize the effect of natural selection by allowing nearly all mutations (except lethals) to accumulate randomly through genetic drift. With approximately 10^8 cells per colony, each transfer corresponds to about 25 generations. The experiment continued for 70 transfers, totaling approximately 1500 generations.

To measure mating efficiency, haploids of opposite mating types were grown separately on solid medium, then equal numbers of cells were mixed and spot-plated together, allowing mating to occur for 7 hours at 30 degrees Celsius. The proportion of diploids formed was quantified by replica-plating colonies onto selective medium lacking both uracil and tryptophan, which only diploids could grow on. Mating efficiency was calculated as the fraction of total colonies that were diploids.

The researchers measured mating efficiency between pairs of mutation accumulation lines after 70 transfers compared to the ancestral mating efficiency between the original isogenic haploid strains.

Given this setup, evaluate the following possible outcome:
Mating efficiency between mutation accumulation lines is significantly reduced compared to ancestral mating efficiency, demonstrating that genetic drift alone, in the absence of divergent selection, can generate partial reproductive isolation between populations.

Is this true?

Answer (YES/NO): YES